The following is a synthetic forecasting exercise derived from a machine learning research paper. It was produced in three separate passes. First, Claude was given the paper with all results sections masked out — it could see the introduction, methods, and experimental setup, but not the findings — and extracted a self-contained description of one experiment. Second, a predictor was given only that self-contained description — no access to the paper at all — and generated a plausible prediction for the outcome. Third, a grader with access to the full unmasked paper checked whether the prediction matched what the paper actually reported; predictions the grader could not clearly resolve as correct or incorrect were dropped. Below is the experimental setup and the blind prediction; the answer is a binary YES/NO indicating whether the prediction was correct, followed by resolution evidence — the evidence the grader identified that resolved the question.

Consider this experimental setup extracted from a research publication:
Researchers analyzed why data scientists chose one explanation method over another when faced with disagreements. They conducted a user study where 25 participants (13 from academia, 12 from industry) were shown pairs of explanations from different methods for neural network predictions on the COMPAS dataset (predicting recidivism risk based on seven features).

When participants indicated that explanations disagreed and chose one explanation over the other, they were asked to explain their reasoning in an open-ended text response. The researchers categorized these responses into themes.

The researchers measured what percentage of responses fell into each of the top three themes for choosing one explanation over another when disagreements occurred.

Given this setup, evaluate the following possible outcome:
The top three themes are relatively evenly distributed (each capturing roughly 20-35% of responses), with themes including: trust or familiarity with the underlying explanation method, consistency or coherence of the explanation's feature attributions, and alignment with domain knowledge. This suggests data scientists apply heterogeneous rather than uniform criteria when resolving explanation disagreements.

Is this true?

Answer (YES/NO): NO